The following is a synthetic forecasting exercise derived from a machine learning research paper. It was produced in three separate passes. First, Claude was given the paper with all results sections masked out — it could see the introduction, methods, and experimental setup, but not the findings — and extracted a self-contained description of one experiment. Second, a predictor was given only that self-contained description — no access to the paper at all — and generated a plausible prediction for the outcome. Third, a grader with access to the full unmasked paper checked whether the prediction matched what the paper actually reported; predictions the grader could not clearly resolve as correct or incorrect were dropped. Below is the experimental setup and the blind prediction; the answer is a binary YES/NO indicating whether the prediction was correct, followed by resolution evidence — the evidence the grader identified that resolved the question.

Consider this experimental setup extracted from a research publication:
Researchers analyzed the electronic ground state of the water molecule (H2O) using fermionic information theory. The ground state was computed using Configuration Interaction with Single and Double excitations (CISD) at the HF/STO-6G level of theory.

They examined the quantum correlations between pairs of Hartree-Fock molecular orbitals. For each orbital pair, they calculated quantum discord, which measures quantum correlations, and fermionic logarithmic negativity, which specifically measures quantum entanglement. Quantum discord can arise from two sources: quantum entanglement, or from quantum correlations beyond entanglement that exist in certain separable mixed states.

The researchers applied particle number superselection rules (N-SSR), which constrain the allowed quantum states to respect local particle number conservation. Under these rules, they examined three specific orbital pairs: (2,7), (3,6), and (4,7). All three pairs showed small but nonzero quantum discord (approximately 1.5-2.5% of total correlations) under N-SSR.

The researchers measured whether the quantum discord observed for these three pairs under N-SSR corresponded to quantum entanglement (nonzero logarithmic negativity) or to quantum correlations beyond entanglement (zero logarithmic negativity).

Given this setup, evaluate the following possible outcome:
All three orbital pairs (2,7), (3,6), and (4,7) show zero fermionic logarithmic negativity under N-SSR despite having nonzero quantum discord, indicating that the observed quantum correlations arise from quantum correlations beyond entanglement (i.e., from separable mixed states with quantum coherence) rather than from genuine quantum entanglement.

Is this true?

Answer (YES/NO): YES